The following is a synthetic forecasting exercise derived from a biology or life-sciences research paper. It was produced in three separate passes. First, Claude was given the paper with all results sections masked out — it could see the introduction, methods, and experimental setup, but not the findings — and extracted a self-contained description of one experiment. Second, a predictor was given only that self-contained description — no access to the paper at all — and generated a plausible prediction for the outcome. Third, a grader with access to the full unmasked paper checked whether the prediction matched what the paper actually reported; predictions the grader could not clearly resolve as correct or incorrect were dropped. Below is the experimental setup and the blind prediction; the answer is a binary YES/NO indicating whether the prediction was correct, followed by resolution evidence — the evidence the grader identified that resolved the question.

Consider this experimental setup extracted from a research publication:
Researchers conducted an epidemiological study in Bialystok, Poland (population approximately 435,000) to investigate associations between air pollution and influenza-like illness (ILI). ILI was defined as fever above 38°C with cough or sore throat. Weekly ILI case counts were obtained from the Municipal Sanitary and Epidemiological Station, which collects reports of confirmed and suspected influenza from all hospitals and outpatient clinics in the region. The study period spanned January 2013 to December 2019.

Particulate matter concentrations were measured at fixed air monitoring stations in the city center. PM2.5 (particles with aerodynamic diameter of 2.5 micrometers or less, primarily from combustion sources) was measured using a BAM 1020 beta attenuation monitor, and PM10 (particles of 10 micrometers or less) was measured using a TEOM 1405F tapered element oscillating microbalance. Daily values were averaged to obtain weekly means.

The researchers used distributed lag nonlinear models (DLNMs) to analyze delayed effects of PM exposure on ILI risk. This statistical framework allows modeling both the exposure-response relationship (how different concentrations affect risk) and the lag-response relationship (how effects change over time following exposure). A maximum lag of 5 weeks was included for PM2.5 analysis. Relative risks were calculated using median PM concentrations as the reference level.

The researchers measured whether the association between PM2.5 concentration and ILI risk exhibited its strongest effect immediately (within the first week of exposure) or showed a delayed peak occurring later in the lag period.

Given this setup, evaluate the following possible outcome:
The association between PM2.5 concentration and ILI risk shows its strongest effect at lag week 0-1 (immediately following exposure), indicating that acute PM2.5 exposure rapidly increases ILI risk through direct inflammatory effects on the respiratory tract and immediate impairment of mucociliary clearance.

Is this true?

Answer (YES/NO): YES